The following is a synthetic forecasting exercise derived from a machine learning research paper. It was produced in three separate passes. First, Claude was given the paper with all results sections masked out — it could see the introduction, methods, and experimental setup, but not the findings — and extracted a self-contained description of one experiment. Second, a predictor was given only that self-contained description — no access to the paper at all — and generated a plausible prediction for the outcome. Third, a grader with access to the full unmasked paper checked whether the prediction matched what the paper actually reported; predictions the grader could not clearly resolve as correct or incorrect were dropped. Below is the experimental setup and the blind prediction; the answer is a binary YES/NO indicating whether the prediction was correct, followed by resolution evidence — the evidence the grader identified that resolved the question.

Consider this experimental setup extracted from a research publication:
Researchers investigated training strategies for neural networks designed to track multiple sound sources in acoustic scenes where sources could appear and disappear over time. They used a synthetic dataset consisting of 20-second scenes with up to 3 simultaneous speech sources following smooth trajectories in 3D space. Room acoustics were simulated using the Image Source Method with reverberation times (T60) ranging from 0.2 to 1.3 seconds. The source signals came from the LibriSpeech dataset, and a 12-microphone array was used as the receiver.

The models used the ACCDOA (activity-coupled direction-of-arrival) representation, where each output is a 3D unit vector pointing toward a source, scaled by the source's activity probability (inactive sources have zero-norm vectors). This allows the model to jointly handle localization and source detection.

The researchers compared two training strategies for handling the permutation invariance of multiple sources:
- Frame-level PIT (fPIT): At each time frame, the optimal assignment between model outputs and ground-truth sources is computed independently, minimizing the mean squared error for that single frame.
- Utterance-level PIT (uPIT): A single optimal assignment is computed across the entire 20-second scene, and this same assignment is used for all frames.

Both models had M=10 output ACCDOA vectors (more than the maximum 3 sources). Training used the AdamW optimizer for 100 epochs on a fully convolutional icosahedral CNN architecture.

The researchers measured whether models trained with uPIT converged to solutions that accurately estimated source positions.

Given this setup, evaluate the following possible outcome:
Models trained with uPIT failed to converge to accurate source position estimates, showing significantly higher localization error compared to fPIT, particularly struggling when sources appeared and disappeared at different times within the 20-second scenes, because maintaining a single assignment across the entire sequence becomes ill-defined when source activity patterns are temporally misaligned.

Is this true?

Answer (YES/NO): YES